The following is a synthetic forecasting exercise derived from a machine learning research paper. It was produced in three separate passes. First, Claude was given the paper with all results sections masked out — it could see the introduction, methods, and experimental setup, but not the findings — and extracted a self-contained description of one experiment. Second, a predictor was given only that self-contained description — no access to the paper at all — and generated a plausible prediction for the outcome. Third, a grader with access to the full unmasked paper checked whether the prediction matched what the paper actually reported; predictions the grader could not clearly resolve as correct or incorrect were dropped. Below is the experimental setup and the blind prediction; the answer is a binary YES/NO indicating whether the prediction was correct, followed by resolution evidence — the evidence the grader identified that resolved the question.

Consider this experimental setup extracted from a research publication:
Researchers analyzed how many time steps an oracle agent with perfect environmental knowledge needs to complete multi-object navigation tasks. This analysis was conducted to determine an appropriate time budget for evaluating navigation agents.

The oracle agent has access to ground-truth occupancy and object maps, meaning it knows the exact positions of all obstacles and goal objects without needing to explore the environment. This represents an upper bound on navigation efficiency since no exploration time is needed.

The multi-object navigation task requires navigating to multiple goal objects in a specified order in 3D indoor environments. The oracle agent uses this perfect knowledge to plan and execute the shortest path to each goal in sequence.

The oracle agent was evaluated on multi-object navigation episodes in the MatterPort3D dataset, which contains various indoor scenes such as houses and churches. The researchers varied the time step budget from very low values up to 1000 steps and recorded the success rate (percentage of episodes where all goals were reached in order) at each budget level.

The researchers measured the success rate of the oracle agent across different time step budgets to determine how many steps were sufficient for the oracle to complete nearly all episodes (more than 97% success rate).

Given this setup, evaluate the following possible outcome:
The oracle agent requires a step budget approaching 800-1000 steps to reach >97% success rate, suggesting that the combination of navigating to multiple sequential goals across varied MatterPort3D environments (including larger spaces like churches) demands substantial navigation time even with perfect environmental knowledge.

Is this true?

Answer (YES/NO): NO